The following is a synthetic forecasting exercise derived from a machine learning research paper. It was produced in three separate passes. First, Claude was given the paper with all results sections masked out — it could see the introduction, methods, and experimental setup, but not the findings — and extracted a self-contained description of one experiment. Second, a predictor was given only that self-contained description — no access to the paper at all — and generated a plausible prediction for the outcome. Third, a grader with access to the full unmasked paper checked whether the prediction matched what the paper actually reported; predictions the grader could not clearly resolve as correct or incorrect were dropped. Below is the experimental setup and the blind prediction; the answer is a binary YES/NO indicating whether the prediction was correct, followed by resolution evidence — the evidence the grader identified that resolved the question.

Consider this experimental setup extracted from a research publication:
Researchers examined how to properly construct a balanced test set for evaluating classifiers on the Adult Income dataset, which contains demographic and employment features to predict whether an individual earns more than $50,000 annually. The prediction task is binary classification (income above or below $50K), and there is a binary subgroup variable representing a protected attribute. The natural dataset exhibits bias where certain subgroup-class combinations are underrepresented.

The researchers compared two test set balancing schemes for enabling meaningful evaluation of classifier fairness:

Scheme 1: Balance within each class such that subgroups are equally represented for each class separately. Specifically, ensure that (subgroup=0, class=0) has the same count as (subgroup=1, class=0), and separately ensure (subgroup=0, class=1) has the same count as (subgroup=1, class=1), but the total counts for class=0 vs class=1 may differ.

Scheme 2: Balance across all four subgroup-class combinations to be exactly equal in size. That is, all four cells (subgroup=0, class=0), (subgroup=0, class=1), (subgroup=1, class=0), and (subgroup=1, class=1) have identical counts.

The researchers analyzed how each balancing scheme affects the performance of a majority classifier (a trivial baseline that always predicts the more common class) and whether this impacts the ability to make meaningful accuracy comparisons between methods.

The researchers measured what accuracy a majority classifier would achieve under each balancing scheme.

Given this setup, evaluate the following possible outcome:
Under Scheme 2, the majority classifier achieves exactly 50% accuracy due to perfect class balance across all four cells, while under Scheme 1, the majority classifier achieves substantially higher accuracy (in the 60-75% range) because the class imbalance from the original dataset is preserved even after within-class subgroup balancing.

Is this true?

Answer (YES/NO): NO